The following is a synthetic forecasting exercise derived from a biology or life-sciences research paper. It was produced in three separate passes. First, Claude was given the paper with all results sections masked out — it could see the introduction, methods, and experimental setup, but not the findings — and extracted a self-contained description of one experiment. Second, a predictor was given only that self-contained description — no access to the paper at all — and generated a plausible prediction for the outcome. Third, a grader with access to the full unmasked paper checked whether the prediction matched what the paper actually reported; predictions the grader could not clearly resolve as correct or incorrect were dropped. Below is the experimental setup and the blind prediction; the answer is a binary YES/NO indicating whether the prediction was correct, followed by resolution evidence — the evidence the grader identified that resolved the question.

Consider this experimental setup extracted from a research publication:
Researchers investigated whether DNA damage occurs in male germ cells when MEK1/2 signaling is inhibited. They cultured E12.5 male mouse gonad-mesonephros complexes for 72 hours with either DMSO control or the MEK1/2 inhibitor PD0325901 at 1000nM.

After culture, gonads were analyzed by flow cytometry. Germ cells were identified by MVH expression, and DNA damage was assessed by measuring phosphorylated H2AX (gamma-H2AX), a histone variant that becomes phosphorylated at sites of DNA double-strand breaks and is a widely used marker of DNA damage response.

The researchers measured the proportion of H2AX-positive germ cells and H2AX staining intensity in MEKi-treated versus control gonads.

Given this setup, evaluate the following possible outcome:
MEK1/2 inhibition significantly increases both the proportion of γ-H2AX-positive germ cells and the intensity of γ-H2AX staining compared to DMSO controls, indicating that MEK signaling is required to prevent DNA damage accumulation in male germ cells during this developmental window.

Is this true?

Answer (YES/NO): NO